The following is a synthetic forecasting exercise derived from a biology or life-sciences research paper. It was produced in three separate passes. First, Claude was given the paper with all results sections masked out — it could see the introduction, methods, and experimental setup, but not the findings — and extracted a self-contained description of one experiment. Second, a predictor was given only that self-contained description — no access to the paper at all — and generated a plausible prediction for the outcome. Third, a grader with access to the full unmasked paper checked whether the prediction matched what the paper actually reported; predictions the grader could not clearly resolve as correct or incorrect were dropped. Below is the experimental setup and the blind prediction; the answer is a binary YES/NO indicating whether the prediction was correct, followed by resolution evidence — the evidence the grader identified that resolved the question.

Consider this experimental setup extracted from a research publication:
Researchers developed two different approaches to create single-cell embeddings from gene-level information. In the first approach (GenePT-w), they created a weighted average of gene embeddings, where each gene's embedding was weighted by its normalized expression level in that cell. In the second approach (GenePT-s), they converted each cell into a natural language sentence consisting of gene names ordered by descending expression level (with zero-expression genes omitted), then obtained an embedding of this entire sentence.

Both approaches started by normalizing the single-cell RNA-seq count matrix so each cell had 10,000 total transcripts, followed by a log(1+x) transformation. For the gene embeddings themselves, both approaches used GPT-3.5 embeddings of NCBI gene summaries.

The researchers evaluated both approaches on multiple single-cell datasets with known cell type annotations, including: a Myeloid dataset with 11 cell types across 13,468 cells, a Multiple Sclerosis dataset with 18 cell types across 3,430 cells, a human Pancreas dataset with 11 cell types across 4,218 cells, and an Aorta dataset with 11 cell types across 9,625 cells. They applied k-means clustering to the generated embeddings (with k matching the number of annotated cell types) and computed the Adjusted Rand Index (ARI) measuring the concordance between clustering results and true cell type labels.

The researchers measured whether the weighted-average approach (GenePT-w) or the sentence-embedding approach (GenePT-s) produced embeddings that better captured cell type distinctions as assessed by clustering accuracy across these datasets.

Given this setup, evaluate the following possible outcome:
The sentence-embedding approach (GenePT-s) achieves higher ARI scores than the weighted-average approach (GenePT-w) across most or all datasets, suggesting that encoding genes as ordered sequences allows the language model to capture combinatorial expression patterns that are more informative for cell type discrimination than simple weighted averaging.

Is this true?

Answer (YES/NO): YES